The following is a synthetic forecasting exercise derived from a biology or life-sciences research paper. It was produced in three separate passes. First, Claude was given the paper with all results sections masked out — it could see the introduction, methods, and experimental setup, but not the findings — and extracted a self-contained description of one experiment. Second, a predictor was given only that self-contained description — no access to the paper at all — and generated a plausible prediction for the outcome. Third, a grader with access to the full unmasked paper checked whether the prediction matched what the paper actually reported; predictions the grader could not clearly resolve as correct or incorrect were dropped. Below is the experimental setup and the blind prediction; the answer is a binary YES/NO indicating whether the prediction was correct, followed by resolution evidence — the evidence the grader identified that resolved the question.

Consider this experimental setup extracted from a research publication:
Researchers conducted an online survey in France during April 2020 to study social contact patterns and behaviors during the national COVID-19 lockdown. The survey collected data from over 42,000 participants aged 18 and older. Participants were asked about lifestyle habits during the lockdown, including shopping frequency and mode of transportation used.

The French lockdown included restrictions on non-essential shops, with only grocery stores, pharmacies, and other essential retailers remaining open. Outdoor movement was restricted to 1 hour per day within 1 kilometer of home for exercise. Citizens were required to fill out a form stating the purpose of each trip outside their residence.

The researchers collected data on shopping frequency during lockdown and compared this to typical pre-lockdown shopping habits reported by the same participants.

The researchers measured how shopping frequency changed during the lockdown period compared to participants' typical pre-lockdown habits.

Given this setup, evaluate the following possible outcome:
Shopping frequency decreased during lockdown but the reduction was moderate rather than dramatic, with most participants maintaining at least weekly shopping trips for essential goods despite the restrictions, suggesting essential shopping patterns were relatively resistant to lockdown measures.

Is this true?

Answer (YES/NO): NO